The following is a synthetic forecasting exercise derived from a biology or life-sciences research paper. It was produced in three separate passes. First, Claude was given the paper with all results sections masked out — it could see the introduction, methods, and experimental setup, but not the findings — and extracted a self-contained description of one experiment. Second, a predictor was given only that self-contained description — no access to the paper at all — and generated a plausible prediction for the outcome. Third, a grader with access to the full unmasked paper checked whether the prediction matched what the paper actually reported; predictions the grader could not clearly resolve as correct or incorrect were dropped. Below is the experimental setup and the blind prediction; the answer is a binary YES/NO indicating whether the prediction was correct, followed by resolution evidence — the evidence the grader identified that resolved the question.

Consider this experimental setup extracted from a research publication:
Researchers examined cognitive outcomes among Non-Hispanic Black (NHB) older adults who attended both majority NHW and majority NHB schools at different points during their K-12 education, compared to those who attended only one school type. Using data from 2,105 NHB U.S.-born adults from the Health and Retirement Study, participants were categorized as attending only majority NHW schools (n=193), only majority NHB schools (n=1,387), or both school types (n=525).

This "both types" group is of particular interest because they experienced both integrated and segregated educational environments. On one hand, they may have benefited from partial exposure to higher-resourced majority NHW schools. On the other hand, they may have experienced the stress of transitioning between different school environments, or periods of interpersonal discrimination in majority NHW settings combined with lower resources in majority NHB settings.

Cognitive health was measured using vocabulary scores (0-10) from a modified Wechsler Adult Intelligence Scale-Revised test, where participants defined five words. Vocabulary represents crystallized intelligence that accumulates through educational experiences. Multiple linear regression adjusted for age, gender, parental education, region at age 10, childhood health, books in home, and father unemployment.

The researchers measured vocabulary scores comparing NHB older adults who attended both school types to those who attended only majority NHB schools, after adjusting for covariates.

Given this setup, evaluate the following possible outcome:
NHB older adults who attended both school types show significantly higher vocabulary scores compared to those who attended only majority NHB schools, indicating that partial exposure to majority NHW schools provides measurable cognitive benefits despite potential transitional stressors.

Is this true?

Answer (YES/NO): YES